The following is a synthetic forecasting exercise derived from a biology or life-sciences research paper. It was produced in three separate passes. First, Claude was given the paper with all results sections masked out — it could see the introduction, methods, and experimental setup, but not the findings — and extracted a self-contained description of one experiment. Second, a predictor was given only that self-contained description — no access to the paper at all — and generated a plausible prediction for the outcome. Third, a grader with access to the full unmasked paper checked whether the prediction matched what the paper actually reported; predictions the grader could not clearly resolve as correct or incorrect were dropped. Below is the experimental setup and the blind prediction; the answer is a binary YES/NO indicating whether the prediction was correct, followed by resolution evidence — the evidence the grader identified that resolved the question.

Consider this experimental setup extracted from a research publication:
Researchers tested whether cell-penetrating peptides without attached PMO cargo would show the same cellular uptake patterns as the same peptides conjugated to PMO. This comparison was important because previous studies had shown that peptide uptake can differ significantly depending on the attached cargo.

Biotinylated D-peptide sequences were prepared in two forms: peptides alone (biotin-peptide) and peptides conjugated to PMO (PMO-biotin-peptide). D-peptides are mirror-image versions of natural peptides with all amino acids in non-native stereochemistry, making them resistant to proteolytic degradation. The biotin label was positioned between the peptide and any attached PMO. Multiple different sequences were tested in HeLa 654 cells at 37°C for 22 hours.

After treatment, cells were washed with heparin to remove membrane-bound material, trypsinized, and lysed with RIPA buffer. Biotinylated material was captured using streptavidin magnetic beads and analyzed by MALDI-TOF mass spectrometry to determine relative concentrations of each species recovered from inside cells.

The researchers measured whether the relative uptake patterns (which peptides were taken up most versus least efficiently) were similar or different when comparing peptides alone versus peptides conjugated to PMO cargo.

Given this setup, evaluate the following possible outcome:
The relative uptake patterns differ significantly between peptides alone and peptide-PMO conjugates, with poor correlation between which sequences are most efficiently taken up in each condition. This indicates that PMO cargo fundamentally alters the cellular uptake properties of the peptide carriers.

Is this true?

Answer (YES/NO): YES